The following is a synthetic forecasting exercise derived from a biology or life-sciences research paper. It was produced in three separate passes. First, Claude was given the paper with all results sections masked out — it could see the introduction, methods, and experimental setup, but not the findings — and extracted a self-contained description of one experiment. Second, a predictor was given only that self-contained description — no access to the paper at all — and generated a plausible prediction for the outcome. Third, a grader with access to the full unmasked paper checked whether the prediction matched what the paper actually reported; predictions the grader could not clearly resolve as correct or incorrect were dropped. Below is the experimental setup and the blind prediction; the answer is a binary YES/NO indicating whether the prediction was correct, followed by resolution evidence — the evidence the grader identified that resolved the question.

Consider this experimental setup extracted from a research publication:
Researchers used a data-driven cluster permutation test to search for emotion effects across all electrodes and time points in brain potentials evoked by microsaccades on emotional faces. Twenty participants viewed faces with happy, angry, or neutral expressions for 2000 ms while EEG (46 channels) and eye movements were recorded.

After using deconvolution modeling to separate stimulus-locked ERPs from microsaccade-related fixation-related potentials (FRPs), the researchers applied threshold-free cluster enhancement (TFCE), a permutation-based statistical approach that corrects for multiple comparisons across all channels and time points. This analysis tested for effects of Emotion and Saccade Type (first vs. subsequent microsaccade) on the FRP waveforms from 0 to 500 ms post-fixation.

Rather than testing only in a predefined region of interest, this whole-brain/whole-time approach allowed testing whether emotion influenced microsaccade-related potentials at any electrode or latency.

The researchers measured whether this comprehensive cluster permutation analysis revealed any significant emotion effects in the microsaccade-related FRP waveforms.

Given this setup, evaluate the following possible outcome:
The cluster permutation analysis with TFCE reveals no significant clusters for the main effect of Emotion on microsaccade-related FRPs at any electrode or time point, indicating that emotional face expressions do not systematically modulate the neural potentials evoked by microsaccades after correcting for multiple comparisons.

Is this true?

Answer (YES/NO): YES